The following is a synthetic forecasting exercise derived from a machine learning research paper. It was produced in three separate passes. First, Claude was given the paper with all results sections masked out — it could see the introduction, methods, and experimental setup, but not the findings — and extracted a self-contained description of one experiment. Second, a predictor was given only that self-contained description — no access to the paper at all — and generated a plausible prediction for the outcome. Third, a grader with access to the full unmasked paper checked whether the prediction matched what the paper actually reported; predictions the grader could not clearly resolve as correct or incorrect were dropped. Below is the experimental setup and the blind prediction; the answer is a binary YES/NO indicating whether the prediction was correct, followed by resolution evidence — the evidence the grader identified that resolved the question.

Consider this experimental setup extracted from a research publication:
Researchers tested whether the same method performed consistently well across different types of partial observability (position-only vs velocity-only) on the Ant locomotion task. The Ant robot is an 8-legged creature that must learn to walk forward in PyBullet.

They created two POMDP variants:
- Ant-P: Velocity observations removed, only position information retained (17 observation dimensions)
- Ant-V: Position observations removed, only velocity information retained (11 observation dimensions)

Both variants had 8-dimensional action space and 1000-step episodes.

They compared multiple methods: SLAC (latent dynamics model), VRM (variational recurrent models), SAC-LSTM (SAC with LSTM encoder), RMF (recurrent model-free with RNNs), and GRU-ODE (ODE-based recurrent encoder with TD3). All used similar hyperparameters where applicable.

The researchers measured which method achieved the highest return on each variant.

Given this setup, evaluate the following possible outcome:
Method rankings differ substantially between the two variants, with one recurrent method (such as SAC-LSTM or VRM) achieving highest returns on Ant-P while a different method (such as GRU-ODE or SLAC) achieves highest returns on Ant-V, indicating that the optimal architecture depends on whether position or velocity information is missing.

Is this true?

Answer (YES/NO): NO